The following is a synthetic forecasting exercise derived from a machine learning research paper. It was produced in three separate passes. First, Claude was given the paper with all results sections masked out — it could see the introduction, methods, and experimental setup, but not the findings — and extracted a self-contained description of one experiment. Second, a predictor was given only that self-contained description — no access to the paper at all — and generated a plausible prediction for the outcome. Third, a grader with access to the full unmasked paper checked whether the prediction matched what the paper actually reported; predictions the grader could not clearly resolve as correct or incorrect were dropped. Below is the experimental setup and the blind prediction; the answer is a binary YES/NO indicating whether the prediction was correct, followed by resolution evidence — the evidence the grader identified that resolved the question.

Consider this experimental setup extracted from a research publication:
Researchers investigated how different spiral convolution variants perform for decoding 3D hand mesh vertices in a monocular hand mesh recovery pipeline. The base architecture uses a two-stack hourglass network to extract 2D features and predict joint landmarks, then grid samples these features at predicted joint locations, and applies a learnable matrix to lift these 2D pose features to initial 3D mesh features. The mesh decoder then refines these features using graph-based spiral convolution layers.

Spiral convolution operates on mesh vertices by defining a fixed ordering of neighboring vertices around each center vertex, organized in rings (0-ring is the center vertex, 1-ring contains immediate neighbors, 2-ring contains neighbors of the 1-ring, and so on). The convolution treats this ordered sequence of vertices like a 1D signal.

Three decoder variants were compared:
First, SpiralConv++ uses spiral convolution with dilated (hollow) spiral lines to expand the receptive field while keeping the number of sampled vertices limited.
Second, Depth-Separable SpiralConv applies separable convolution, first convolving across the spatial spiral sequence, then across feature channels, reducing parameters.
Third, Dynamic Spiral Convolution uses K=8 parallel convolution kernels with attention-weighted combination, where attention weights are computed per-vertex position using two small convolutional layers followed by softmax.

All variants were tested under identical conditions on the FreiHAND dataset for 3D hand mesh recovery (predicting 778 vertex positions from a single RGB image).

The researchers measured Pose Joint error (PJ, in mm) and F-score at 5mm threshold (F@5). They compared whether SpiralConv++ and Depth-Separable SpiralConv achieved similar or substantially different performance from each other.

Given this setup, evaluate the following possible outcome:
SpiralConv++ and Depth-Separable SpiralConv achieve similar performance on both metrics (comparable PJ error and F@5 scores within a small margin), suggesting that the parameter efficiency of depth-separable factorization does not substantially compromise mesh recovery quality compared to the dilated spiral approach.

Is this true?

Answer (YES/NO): YES